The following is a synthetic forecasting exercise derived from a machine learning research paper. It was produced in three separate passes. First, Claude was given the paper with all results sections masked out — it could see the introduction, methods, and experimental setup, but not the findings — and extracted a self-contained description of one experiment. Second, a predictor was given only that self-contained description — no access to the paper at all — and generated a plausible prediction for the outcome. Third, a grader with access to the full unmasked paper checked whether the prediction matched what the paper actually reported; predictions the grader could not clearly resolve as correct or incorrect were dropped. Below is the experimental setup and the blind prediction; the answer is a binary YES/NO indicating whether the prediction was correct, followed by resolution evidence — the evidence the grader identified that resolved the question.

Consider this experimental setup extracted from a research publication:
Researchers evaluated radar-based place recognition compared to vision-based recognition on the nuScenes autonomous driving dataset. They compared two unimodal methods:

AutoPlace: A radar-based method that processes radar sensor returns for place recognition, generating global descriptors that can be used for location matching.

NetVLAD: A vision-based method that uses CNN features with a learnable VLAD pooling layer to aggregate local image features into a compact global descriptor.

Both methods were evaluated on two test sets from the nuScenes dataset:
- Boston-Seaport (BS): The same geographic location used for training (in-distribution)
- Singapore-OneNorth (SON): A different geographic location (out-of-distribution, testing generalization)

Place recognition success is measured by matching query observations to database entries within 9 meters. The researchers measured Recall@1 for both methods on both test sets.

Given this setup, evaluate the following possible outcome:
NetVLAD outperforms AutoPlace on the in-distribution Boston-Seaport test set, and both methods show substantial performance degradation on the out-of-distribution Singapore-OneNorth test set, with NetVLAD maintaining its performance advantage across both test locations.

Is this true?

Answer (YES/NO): NO